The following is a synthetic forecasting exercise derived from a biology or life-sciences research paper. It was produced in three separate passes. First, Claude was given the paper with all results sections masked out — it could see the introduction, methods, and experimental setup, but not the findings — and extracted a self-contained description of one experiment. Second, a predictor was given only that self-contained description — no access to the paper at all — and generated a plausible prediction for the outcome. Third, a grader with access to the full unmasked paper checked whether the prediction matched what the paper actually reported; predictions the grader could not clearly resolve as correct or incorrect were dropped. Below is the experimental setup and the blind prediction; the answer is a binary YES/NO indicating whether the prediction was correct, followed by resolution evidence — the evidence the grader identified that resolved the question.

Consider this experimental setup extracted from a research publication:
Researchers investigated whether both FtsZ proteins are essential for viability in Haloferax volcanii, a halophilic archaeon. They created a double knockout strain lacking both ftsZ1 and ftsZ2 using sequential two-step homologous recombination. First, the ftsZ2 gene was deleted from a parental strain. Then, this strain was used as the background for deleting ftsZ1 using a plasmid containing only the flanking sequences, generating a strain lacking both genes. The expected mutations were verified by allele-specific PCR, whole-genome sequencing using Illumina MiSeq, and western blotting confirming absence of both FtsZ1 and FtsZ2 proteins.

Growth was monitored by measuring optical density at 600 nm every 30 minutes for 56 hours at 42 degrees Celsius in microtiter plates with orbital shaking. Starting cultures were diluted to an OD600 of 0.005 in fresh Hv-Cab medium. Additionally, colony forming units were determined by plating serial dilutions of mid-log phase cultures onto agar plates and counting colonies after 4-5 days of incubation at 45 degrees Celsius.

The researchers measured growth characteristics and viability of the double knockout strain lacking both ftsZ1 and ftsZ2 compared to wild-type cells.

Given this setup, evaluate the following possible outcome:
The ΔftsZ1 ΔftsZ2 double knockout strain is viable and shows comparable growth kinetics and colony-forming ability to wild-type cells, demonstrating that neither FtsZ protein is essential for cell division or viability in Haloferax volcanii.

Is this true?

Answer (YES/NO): NO